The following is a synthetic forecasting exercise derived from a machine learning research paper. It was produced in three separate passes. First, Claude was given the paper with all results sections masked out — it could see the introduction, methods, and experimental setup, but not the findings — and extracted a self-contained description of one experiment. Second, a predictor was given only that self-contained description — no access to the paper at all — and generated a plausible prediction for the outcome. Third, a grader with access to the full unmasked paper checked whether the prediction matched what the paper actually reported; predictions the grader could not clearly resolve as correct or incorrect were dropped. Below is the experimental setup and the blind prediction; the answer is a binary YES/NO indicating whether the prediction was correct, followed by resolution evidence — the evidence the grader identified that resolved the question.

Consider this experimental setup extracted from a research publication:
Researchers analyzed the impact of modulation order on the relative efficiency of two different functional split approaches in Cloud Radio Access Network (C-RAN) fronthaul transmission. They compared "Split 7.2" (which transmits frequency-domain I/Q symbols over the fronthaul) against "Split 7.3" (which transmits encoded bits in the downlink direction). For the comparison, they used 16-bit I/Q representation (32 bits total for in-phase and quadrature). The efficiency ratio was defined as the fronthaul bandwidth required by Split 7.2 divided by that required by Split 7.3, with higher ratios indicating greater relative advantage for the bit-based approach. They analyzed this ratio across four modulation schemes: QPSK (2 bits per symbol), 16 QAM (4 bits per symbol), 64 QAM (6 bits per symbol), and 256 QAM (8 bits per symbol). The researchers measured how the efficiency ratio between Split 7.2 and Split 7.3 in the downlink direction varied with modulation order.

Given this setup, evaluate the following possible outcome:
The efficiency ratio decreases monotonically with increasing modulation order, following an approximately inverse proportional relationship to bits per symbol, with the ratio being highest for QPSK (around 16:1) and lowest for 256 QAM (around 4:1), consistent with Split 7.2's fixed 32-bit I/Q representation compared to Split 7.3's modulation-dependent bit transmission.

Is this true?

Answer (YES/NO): YES